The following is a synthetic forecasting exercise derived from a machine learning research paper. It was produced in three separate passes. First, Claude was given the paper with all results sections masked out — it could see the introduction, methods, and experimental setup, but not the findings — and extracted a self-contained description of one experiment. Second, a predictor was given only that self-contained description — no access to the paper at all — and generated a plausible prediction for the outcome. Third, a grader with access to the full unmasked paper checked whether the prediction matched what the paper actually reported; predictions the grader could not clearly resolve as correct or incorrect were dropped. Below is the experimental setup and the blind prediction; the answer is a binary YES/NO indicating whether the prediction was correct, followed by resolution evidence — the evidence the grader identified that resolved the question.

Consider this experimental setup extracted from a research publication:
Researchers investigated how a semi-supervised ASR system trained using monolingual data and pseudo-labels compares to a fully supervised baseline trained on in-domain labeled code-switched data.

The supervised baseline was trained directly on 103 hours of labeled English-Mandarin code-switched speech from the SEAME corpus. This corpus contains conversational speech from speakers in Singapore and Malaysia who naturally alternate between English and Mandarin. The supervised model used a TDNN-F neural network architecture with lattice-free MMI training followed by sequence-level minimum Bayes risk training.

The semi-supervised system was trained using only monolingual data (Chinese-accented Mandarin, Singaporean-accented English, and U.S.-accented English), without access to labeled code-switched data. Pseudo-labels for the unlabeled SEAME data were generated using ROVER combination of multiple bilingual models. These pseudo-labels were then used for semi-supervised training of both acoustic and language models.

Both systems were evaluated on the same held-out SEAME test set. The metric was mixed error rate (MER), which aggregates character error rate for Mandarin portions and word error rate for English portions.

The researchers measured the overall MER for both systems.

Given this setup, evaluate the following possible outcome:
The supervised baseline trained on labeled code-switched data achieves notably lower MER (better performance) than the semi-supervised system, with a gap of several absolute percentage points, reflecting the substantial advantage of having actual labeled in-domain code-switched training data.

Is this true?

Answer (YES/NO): YES